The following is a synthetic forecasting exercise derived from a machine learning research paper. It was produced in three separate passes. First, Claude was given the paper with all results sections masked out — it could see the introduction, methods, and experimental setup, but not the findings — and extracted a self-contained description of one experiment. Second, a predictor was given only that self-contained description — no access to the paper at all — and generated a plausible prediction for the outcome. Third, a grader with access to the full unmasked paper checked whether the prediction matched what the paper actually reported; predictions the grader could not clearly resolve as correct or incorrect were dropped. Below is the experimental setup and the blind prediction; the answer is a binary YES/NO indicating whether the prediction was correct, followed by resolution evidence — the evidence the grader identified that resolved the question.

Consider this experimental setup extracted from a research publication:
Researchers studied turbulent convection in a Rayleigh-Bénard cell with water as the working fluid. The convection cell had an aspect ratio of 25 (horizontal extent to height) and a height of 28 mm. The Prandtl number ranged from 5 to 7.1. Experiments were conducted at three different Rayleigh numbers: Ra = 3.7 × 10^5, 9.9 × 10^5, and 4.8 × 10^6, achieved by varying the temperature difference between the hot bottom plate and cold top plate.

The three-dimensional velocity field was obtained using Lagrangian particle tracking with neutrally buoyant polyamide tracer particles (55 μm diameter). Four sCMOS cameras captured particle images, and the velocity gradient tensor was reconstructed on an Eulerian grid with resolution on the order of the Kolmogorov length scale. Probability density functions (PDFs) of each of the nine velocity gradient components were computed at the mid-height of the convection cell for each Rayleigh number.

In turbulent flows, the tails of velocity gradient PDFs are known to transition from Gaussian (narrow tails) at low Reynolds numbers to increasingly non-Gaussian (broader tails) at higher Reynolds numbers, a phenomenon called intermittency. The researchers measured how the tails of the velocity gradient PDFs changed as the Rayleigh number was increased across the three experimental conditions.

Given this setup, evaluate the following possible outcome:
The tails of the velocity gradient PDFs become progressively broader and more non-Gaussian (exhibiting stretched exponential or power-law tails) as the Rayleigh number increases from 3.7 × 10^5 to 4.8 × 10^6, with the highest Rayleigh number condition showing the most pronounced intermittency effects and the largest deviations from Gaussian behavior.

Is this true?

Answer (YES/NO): YES